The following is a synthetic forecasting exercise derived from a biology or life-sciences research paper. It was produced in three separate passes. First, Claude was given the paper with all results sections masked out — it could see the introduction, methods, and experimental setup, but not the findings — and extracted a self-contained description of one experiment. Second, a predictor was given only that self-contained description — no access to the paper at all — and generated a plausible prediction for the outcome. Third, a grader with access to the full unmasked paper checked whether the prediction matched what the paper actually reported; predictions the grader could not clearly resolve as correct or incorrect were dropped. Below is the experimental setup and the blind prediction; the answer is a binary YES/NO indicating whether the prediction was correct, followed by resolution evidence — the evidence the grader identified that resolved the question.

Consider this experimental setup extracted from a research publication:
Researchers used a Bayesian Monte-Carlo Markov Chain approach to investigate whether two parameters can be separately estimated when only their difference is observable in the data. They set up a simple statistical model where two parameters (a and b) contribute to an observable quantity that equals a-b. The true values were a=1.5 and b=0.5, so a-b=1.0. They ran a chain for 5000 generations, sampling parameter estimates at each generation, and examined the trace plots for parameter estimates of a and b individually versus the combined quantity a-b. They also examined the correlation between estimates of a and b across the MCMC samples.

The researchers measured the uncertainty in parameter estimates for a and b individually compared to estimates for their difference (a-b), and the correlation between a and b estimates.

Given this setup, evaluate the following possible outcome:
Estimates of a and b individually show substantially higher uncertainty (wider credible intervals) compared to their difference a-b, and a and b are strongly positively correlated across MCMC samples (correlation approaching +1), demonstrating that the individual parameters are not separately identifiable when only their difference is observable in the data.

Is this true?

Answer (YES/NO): YES